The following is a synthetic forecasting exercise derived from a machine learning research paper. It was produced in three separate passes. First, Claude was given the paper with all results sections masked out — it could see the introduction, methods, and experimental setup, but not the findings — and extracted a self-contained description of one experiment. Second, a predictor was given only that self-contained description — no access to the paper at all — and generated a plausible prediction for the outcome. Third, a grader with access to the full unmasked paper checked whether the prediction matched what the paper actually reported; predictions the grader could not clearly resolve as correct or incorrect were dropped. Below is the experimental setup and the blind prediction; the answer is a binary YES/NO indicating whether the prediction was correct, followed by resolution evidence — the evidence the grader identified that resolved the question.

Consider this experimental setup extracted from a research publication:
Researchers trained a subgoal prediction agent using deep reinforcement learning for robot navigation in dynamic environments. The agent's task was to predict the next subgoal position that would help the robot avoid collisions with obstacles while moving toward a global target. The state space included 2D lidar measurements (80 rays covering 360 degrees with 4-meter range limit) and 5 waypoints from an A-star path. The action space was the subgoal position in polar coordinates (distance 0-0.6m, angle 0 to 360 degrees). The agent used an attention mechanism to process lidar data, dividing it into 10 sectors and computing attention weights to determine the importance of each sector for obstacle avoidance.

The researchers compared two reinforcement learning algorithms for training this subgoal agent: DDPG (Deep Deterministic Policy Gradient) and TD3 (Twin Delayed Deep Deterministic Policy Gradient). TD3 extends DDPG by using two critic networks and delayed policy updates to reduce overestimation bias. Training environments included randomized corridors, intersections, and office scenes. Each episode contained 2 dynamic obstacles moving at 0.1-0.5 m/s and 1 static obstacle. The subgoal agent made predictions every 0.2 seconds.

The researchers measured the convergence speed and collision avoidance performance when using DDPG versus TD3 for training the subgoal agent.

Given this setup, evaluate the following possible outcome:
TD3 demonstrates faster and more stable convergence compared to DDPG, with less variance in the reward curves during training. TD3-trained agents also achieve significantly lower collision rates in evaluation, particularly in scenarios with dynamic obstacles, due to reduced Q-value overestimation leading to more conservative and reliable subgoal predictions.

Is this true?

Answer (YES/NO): NO